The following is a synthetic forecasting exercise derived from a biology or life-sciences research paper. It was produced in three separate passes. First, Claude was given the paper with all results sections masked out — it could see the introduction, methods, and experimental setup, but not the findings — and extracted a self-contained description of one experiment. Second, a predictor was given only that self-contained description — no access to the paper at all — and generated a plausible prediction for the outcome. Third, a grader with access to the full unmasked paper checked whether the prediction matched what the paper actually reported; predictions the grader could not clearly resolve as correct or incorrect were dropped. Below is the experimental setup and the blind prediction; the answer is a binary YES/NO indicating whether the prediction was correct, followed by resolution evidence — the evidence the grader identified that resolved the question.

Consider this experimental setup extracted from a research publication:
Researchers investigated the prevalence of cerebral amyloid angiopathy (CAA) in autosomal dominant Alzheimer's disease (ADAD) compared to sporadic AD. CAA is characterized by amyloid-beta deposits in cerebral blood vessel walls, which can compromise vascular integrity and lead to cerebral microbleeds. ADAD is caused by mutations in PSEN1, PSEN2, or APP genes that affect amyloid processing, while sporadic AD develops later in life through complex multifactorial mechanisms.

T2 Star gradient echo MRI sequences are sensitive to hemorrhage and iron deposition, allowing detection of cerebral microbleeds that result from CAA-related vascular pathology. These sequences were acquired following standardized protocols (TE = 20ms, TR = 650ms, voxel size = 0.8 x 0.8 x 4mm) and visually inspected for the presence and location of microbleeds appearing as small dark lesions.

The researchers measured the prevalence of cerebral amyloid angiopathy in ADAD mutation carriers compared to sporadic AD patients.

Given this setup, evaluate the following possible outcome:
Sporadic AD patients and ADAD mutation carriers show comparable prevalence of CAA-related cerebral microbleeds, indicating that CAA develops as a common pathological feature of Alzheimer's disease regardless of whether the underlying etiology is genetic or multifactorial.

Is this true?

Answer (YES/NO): NO